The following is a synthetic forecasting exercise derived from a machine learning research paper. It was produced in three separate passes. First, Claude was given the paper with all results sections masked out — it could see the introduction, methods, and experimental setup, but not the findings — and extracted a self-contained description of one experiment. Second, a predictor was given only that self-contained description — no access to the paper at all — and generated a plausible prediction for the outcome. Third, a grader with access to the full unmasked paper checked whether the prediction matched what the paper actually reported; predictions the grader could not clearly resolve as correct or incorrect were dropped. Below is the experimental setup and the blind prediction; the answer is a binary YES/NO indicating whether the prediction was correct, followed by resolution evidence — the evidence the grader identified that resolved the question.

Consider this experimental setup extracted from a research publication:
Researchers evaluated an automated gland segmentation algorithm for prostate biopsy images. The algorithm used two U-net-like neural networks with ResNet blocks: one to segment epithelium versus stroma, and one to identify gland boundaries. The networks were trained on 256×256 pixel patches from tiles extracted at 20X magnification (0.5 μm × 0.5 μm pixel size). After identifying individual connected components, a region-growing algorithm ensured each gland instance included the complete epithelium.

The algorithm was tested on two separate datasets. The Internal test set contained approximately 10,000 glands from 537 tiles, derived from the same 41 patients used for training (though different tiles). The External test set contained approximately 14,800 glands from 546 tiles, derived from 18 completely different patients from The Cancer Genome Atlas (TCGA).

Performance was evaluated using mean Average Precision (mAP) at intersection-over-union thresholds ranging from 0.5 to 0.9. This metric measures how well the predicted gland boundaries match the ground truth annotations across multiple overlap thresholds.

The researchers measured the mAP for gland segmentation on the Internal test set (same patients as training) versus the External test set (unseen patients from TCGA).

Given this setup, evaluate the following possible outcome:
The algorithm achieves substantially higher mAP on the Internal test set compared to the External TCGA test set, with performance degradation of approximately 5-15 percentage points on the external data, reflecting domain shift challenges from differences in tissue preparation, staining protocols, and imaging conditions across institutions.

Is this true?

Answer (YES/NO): NO